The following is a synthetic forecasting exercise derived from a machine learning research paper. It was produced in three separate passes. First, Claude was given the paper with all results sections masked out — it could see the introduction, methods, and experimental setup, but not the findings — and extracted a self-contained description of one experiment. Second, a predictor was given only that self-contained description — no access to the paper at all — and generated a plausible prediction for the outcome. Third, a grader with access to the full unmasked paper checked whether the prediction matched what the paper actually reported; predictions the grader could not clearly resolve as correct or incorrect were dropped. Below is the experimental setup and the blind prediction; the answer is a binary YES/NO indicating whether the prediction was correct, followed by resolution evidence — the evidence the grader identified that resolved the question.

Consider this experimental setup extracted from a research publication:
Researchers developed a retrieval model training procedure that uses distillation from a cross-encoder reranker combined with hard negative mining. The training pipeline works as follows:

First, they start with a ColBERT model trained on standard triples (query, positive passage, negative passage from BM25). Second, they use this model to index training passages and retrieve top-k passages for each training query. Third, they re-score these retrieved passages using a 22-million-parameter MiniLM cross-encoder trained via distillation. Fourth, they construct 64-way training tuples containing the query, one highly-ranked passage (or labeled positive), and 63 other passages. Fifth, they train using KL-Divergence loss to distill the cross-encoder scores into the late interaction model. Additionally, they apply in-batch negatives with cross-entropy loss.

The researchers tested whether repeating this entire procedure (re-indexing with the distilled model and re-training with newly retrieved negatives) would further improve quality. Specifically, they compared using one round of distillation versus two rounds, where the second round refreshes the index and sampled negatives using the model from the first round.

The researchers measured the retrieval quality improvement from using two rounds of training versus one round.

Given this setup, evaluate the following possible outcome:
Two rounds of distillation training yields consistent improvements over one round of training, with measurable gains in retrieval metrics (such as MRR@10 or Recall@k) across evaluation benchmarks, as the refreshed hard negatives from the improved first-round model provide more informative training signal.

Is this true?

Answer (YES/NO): NO